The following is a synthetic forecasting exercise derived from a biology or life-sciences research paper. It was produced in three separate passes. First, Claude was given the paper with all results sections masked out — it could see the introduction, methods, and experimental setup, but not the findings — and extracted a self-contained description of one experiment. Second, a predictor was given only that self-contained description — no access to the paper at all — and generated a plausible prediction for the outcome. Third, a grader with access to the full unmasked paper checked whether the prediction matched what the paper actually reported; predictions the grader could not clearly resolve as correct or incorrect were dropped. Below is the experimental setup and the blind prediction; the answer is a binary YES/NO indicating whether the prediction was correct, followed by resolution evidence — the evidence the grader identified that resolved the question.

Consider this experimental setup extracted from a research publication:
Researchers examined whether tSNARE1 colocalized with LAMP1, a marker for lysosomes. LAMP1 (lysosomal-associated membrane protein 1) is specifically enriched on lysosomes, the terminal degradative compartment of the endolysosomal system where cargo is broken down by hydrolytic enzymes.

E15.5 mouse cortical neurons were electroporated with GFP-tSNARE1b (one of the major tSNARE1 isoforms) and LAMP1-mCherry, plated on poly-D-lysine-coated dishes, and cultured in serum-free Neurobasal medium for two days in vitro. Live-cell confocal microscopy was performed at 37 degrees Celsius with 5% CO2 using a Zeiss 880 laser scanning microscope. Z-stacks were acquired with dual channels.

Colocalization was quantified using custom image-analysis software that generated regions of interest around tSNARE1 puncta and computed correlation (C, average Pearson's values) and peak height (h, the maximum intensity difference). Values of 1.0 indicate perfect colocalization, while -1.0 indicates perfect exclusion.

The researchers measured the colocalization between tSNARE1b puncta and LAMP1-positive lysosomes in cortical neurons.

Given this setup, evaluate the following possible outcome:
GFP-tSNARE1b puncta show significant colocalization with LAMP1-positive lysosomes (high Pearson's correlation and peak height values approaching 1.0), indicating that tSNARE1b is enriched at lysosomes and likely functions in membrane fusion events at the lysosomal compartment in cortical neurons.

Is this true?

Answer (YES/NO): NO